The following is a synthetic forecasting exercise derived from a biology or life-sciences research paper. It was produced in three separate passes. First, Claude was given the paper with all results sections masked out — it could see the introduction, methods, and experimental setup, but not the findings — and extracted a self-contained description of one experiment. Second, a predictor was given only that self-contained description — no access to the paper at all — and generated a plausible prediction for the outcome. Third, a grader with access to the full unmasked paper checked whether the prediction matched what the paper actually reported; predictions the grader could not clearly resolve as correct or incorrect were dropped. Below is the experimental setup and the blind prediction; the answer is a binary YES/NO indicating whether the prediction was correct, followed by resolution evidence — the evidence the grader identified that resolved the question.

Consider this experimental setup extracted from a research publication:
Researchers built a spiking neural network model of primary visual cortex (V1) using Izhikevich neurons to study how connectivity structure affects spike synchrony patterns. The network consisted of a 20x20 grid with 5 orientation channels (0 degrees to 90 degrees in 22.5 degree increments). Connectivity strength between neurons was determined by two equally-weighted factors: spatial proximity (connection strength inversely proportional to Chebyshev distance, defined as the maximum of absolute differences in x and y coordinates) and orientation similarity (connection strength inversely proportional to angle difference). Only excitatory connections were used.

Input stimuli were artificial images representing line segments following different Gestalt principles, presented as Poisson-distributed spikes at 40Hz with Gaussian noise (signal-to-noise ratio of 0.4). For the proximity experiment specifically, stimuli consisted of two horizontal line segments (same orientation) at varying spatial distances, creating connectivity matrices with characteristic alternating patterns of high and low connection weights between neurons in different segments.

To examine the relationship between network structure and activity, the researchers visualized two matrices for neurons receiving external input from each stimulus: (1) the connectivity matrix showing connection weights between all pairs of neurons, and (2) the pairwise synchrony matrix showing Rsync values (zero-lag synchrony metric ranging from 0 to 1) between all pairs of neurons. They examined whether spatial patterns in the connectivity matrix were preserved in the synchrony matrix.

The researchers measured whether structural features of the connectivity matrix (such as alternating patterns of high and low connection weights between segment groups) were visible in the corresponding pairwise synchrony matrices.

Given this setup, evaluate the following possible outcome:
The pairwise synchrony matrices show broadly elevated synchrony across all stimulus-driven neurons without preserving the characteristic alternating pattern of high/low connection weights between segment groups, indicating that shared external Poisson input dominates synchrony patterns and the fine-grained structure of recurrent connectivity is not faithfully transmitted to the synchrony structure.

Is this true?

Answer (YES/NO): NO